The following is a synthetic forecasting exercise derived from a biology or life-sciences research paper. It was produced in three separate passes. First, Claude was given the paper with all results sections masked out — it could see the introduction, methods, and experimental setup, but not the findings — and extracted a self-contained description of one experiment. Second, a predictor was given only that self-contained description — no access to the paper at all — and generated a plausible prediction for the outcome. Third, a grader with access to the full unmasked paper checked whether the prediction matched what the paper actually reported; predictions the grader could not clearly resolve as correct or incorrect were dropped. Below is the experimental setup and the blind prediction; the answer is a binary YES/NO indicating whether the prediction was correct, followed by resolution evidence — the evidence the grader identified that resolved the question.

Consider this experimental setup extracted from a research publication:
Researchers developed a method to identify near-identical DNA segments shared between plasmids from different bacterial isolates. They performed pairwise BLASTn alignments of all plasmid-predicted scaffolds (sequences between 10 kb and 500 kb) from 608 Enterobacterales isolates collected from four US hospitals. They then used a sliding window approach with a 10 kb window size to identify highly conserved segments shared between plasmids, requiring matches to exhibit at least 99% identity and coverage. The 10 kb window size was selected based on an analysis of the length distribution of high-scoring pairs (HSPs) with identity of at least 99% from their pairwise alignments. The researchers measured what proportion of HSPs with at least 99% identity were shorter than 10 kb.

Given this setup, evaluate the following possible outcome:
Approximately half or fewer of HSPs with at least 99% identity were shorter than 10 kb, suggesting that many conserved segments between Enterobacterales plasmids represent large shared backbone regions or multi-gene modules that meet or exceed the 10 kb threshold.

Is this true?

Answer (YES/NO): NO